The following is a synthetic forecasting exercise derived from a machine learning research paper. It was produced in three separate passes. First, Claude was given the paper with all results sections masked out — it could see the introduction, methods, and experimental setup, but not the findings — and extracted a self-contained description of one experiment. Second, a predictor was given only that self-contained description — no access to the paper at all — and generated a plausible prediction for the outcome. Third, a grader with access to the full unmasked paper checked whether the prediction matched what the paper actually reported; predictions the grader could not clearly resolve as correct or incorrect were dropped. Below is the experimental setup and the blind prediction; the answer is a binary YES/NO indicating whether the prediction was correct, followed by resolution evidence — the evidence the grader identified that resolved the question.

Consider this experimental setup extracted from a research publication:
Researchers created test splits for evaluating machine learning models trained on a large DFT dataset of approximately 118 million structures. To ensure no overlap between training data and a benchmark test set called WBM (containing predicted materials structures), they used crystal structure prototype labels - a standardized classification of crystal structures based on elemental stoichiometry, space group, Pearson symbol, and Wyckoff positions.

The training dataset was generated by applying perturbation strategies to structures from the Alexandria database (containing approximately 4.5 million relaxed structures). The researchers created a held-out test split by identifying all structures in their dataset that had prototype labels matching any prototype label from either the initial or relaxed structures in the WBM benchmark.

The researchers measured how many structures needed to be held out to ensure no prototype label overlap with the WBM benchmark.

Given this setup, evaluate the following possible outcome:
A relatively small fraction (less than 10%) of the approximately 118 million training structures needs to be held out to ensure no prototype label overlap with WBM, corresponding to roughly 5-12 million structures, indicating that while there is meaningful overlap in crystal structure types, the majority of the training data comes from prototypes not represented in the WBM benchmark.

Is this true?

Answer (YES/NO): YES